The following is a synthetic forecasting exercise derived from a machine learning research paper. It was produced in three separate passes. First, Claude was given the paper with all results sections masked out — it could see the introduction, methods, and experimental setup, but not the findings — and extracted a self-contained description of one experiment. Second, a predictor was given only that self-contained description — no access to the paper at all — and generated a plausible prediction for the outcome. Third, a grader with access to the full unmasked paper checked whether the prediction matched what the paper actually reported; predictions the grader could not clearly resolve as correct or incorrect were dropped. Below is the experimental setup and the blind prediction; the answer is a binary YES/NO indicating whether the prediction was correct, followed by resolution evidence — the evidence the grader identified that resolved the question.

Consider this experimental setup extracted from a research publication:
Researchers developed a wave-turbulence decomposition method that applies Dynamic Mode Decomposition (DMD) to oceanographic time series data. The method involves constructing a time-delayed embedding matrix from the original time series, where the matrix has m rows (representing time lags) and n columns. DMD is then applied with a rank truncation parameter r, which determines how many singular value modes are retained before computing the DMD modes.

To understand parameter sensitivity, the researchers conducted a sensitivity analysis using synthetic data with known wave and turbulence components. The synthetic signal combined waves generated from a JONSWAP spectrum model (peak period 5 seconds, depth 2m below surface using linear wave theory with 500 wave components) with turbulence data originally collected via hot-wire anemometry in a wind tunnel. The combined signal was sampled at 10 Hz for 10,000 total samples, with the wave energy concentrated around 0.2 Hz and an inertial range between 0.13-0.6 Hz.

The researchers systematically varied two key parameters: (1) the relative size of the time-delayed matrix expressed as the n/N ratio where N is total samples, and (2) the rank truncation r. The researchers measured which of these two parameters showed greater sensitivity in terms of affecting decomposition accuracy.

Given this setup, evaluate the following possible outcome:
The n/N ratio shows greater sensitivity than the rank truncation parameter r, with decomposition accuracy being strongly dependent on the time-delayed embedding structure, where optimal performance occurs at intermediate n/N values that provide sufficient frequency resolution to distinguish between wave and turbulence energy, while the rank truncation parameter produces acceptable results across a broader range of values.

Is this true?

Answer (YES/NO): NO